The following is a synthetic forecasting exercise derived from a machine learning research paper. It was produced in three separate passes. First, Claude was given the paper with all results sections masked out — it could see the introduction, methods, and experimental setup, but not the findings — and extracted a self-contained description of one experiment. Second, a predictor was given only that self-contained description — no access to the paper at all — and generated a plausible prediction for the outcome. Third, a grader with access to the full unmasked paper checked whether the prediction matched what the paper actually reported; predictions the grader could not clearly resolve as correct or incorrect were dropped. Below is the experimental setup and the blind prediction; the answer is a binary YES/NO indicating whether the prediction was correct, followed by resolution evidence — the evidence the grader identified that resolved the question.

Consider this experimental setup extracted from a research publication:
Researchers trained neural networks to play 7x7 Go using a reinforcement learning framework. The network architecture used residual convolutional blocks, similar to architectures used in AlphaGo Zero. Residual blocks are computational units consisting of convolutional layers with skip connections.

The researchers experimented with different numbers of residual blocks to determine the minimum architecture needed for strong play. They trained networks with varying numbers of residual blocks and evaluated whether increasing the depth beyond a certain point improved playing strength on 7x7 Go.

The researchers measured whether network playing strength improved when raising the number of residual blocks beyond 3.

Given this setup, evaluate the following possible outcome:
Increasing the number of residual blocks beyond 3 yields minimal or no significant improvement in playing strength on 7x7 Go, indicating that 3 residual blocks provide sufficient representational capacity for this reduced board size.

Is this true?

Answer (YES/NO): YES